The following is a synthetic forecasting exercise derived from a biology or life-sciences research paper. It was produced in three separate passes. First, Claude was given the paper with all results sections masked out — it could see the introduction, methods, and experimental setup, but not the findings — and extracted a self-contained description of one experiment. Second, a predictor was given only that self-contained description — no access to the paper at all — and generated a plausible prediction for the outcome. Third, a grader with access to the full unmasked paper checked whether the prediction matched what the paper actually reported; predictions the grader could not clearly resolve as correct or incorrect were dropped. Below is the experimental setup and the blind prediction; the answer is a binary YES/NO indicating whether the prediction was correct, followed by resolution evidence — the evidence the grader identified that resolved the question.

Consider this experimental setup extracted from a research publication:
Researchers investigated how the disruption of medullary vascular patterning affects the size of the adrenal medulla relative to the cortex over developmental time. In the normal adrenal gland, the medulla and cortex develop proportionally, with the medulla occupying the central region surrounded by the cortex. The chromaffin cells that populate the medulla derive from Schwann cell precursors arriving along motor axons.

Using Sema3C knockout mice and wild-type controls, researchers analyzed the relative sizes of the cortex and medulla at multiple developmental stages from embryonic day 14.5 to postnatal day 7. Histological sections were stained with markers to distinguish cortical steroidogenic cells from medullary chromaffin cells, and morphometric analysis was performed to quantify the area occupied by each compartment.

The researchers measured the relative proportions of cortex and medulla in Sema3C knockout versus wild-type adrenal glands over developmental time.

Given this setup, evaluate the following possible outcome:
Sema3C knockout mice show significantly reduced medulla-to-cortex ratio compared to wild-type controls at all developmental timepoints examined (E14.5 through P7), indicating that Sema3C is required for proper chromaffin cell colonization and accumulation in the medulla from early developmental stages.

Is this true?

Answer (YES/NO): NO